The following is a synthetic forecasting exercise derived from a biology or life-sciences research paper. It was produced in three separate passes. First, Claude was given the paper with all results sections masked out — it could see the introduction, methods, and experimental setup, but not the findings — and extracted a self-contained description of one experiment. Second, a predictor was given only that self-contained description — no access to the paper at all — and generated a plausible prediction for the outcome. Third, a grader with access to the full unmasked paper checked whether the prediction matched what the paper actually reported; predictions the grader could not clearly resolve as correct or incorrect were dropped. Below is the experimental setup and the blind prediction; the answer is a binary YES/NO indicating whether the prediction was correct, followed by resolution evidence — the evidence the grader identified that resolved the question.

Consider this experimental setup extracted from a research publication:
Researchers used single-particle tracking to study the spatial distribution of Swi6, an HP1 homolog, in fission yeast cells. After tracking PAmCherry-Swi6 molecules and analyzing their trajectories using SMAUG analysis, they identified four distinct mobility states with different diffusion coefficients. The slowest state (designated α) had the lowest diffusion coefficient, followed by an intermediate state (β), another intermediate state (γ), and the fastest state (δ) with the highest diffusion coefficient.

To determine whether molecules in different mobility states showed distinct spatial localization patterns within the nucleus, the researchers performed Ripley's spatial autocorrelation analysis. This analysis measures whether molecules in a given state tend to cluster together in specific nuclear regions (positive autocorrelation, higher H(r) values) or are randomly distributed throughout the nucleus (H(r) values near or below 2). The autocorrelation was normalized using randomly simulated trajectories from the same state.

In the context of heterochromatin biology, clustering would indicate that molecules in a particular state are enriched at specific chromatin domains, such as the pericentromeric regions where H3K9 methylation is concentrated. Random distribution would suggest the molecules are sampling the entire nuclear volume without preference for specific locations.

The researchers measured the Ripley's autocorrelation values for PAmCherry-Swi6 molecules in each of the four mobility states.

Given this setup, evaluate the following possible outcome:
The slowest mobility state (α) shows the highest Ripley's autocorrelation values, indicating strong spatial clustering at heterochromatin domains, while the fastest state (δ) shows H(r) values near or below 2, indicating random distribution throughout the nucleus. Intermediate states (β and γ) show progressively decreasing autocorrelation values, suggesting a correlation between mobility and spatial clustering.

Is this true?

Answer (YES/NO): NO